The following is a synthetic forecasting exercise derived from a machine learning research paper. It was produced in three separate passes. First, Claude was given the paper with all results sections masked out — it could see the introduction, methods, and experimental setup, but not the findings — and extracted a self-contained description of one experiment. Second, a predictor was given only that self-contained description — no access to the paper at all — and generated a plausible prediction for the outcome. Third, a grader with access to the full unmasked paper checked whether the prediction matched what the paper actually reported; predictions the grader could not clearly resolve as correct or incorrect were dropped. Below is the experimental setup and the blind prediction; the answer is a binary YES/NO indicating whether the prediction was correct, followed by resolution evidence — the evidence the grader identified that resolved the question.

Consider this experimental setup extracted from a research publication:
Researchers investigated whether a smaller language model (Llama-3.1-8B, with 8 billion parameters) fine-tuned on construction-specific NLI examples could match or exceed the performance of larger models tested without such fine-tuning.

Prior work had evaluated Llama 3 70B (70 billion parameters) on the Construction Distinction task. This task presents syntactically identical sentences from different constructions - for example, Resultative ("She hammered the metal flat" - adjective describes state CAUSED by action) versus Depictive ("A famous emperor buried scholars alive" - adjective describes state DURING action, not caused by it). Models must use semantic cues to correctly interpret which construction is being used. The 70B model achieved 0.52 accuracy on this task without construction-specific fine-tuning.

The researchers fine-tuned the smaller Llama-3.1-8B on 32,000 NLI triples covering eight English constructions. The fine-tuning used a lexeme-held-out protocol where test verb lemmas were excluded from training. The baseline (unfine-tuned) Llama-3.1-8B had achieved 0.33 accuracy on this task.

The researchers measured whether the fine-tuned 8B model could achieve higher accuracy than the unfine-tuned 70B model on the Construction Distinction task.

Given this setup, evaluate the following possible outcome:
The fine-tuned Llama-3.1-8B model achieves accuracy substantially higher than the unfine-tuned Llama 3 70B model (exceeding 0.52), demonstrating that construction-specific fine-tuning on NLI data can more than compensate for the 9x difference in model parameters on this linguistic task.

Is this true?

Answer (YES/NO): NO